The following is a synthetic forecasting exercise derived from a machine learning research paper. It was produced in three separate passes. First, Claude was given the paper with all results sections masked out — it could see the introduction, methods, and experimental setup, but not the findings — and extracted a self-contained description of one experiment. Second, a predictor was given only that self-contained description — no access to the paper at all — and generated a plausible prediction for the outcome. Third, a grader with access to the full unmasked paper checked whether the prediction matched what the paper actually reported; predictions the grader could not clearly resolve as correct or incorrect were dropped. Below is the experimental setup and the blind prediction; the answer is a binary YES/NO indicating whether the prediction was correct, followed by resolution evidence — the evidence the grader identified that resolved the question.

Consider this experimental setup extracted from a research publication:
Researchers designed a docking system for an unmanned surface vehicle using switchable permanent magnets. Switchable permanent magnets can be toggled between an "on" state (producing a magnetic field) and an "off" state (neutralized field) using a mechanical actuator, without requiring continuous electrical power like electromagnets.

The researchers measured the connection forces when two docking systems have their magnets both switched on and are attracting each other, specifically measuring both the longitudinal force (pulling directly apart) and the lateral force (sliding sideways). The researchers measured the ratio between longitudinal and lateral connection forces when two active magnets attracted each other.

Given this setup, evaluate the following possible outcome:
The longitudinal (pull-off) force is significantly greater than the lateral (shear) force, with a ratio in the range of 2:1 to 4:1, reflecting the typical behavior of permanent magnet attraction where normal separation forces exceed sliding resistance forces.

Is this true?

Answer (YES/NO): YES